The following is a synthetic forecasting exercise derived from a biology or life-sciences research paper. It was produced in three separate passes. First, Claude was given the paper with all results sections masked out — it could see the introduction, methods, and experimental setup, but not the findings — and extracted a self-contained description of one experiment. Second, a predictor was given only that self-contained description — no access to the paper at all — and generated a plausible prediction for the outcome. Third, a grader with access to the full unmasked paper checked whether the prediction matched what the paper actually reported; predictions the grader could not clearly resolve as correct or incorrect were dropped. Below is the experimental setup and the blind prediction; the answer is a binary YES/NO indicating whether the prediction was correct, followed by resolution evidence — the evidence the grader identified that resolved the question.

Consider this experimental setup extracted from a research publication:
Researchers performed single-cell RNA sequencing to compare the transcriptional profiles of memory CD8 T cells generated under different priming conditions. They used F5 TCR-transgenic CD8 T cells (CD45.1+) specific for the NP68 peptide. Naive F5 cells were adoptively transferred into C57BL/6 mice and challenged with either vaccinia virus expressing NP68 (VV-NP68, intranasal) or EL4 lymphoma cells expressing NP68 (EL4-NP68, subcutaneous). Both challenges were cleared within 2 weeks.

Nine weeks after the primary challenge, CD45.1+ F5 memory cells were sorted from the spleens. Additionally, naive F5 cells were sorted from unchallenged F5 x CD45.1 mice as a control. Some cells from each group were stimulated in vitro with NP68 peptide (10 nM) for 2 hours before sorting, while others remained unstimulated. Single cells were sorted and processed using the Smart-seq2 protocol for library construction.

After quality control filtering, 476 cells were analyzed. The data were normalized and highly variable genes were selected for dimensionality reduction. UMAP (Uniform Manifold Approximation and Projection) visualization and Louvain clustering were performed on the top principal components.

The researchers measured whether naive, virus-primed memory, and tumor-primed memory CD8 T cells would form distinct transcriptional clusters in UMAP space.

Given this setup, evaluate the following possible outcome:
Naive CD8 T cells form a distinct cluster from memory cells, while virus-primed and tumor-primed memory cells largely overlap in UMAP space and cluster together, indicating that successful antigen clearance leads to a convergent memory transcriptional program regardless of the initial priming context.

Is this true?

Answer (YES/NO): YES